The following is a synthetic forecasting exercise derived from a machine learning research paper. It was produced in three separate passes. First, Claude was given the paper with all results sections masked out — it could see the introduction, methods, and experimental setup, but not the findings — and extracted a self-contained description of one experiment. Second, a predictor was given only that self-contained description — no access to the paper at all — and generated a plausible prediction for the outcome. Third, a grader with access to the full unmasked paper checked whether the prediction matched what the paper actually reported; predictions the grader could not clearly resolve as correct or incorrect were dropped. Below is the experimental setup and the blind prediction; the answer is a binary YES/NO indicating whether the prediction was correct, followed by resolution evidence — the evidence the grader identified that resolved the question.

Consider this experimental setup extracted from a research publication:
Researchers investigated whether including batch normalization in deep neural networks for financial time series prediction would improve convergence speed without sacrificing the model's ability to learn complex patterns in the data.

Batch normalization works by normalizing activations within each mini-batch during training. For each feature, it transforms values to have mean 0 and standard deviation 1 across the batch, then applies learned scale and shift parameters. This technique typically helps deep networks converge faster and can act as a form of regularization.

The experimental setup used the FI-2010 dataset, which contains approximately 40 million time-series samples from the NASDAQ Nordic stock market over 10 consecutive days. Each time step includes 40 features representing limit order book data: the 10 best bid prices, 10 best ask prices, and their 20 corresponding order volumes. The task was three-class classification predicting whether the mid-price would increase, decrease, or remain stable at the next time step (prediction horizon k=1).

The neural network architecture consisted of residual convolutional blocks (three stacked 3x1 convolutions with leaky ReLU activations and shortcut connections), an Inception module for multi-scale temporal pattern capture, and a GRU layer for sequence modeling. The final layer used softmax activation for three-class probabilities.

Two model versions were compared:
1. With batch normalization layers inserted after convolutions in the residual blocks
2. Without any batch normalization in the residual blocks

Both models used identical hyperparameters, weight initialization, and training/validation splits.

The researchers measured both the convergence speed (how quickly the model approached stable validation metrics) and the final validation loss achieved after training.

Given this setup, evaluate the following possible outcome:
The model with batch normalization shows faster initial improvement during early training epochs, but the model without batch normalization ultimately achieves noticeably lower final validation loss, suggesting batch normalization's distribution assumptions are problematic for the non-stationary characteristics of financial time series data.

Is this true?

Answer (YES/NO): YES